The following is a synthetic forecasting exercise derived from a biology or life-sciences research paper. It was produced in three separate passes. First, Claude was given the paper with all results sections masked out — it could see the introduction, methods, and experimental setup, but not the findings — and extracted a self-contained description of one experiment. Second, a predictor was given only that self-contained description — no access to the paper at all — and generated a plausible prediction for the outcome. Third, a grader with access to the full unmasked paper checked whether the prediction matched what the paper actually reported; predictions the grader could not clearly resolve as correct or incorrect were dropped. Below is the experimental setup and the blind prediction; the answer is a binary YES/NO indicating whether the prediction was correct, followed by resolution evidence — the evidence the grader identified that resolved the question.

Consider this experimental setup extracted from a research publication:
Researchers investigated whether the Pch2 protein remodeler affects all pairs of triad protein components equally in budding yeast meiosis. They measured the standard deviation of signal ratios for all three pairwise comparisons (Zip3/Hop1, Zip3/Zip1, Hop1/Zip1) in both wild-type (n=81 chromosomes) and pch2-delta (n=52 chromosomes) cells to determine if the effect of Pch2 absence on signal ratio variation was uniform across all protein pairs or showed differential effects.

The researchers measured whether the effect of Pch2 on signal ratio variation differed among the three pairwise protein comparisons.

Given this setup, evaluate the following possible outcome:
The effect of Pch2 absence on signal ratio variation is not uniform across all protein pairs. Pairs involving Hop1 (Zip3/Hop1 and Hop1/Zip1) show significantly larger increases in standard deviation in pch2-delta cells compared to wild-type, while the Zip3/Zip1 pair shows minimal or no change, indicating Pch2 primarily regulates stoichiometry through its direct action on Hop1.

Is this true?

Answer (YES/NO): NO